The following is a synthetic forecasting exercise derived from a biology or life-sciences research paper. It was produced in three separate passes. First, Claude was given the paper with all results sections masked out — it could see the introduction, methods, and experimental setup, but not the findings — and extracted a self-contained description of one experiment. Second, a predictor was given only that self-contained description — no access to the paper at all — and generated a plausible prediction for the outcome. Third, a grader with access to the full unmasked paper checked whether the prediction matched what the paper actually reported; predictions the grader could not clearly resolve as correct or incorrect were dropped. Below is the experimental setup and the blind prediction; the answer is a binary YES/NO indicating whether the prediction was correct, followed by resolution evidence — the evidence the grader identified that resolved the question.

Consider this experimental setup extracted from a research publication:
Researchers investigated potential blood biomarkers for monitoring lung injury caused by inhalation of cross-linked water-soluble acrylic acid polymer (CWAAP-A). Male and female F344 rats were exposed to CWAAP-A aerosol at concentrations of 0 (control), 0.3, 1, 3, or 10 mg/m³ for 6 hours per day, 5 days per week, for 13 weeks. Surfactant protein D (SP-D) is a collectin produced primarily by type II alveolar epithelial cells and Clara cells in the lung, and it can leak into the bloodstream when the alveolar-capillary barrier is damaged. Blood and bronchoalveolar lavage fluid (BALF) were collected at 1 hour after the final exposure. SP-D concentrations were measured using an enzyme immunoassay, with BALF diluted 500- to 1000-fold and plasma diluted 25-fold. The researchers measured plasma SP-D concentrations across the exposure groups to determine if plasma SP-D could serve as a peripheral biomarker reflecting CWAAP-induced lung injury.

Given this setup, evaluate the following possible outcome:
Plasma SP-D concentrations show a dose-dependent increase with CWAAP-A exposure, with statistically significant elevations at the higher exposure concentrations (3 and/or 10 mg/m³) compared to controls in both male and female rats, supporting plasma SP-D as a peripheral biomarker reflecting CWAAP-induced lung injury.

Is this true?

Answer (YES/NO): YES